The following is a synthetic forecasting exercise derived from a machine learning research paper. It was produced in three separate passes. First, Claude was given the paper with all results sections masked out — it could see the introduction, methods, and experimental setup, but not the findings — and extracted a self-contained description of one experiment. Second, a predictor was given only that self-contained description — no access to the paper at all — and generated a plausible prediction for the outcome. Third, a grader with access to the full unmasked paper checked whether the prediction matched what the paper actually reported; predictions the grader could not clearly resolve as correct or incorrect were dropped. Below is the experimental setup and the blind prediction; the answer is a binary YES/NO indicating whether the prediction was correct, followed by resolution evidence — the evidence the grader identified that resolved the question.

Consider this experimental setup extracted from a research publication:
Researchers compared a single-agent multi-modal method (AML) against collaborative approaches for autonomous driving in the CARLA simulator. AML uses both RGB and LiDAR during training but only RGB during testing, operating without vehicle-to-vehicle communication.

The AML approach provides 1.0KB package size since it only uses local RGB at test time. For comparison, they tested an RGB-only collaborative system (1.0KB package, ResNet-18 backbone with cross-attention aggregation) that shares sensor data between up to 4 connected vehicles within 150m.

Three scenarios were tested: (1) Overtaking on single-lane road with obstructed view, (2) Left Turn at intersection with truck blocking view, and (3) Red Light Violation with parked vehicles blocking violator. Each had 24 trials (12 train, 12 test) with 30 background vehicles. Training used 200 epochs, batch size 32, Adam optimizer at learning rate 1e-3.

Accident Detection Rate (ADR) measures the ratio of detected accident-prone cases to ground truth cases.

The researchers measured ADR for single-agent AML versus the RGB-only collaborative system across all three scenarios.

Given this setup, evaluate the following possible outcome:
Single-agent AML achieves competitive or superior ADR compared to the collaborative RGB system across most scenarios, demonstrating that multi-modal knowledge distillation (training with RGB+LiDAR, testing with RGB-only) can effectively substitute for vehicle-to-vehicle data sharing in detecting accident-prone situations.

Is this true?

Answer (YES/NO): NO